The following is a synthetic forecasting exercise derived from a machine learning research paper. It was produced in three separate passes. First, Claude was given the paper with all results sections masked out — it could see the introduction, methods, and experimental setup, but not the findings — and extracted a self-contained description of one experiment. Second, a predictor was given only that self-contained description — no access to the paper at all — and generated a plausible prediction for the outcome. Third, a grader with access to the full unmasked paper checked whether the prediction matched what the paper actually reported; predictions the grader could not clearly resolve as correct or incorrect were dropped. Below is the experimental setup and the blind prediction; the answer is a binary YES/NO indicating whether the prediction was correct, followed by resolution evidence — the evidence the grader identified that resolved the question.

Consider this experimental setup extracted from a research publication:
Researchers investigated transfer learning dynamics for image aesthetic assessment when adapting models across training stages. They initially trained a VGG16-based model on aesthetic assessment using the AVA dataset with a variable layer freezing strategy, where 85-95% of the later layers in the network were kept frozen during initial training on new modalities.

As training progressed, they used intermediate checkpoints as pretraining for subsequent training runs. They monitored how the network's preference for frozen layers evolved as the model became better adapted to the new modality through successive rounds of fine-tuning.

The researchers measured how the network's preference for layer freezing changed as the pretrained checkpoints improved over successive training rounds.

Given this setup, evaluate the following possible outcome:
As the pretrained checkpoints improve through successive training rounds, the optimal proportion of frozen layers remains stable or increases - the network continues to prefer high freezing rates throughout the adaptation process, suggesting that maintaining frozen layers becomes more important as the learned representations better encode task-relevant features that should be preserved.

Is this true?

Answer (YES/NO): NO